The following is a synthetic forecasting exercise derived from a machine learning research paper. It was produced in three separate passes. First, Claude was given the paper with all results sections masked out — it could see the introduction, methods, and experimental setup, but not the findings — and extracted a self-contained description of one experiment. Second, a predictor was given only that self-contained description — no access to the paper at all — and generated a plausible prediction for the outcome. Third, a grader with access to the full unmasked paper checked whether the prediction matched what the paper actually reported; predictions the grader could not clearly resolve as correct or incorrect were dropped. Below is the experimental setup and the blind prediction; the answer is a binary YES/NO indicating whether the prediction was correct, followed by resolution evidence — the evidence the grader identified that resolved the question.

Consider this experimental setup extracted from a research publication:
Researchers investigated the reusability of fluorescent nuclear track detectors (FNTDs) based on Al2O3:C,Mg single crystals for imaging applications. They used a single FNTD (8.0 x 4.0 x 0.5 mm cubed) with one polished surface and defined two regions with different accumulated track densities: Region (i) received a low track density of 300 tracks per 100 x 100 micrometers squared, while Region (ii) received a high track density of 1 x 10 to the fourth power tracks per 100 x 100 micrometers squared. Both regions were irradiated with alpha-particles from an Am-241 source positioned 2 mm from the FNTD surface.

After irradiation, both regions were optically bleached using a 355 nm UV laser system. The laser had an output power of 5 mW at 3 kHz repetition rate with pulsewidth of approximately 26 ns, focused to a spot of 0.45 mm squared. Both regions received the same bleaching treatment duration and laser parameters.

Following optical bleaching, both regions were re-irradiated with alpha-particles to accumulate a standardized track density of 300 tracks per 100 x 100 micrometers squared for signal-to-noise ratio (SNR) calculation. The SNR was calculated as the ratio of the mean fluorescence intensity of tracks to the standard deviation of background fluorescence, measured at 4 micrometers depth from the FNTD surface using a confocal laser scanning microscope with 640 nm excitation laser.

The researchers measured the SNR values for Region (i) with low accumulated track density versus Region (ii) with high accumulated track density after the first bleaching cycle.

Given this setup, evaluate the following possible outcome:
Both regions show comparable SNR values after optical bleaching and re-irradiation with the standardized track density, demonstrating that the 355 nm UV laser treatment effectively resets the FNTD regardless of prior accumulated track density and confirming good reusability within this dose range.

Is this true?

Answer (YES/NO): NO